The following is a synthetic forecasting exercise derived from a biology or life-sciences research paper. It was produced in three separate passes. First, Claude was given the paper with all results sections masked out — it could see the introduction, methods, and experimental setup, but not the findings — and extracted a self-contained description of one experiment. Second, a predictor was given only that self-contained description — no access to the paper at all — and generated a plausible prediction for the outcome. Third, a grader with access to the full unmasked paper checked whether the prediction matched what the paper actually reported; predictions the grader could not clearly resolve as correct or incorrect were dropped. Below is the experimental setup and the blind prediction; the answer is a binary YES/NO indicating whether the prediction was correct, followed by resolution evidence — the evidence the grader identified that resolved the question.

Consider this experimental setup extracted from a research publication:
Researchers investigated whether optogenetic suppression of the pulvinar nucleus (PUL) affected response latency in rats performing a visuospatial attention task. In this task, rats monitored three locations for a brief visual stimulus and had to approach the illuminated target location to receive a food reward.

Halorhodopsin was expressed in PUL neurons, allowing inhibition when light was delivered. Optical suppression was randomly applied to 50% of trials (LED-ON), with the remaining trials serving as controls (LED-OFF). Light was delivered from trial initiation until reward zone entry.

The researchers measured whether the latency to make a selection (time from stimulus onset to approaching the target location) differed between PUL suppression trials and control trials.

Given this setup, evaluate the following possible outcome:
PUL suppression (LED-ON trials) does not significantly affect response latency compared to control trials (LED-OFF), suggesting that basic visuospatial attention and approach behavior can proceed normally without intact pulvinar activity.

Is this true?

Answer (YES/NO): YES